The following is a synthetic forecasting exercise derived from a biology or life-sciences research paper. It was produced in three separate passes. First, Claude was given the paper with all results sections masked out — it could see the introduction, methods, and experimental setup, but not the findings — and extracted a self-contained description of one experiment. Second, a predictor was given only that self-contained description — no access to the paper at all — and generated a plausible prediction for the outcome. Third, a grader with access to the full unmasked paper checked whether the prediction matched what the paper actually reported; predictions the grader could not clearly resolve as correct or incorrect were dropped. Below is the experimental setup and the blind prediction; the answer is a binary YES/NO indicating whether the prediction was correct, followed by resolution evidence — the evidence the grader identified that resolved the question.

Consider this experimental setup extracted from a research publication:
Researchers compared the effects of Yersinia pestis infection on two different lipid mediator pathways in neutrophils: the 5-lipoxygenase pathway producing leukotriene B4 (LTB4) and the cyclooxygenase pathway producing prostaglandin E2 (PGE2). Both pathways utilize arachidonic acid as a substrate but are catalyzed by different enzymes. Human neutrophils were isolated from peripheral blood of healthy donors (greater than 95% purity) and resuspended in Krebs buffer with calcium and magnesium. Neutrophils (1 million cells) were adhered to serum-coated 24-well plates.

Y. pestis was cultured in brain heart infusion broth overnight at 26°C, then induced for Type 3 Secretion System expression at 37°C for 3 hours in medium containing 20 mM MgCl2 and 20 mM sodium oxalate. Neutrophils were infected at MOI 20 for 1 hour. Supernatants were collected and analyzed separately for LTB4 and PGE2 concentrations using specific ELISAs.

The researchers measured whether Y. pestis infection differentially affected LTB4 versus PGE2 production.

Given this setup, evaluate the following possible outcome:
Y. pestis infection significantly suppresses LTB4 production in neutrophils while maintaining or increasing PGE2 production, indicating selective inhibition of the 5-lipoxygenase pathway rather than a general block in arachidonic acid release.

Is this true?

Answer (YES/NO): NO